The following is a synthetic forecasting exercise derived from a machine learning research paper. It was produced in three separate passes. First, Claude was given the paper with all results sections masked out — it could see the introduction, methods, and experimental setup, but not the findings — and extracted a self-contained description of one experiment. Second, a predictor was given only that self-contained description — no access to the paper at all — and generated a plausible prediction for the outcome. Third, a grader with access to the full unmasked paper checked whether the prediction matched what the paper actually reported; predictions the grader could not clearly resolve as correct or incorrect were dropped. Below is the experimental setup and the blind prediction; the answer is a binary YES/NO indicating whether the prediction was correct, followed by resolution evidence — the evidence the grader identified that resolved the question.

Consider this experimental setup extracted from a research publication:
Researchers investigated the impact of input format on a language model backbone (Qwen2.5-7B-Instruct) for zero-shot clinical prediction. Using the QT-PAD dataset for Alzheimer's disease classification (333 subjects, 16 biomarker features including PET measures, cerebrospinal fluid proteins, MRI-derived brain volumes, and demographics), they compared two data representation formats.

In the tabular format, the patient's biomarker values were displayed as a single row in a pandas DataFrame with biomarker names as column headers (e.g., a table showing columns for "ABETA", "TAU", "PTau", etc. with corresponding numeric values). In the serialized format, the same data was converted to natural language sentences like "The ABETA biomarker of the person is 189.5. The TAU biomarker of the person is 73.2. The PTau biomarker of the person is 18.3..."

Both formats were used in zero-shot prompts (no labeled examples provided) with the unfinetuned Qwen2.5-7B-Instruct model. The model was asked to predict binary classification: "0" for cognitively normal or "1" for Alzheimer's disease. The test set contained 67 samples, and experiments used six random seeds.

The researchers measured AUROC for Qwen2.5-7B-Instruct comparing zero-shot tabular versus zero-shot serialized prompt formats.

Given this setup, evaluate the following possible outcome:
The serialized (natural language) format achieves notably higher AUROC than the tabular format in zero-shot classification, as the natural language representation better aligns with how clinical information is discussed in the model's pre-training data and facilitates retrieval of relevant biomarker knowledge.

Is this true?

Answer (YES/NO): YES